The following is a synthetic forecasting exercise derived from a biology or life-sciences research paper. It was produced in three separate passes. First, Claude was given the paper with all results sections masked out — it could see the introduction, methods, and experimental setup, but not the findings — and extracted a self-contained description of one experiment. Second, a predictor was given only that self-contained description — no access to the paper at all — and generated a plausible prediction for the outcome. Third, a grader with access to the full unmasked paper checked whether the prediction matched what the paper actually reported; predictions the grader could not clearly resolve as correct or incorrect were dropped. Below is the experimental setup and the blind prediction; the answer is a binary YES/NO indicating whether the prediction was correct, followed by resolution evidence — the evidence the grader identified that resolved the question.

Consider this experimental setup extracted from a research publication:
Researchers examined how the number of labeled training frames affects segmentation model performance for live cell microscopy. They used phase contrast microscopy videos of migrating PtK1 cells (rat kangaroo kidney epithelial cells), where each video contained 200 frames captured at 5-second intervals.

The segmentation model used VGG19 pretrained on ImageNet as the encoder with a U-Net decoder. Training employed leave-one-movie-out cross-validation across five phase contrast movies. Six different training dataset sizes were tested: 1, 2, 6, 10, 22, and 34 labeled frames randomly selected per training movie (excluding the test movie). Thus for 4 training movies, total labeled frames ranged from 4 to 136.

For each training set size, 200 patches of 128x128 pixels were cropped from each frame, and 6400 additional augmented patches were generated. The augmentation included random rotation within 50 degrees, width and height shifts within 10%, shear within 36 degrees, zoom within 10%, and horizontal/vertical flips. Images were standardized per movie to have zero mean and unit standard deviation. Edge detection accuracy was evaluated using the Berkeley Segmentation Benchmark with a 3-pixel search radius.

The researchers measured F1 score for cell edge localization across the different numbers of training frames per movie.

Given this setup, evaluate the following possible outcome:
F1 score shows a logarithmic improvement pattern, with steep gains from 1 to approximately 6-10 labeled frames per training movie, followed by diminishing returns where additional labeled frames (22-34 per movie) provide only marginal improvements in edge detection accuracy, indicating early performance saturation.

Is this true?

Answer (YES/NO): NO